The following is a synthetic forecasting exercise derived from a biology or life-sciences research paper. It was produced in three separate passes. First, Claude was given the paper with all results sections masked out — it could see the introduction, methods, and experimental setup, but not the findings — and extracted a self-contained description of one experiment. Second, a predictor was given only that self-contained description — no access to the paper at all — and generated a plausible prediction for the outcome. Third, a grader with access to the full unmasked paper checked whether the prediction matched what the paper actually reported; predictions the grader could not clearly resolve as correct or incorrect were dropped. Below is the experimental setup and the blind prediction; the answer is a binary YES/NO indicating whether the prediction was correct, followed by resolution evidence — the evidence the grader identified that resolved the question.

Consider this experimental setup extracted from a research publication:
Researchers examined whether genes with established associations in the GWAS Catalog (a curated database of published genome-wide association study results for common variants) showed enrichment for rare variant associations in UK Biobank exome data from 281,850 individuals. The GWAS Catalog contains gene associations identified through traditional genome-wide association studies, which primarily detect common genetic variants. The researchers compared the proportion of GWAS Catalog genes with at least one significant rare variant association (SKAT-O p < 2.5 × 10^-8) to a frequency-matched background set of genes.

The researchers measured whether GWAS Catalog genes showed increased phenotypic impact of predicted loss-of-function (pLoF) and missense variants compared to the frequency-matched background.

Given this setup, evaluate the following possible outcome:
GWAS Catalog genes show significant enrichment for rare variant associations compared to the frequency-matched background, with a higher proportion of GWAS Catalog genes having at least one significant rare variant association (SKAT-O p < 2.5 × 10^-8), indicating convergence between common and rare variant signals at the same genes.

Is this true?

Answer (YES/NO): YES